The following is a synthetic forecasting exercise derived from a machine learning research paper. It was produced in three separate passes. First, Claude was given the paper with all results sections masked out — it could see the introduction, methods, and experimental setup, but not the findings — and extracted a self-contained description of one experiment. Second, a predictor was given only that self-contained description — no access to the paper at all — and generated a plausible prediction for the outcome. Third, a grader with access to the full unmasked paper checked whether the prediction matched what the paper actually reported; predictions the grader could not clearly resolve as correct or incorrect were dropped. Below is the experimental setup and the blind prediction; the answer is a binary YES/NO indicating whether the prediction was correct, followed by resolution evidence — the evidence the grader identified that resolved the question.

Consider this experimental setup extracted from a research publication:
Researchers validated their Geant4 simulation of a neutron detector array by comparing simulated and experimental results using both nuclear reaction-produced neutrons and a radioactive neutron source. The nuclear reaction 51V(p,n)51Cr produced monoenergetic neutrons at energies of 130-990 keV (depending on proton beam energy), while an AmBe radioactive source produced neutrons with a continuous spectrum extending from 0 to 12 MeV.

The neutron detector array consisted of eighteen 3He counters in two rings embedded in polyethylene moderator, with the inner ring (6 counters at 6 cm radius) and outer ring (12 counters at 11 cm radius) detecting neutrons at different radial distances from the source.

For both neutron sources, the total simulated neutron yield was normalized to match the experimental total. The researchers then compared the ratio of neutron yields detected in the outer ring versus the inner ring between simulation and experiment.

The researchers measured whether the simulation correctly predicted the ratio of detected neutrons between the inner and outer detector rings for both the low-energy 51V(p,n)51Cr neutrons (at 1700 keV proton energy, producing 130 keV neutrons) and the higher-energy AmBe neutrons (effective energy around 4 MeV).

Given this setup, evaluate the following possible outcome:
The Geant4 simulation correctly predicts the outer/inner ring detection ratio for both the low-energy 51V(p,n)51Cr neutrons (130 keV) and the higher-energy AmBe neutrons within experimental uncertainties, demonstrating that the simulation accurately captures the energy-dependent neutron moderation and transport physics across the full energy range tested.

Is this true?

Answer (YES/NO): NO